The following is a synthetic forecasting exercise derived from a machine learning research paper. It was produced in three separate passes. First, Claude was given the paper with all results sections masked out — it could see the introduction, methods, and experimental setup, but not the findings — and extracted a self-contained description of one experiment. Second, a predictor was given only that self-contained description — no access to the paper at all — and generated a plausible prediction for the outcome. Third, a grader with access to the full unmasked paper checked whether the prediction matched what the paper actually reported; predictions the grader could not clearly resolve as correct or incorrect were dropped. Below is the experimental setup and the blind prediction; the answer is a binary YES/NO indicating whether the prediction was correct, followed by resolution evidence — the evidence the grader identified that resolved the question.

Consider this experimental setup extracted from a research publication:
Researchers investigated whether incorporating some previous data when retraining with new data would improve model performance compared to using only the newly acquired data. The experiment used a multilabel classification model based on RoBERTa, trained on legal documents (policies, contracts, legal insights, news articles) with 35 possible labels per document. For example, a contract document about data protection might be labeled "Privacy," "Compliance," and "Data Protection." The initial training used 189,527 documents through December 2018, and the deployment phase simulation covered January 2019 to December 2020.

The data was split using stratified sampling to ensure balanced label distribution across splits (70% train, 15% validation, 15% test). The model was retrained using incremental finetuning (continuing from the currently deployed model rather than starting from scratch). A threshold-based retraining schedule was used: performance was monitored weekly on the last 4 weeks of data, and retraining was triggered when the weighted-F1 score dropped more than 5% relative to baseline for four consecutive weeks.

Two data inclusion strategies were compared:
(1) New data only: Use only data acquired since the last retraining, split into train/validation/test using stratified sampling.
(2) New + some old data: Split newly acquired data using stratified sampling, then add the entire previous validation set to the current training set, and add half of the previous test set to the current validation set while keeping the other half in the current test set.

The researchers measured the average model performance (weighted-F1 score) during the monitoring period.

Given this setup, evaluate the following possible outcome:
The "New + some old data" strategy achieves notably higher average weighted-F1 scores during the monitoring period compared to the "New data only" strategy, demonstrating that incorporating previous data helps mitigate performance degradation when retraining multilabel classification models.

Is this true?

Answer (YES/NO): NO